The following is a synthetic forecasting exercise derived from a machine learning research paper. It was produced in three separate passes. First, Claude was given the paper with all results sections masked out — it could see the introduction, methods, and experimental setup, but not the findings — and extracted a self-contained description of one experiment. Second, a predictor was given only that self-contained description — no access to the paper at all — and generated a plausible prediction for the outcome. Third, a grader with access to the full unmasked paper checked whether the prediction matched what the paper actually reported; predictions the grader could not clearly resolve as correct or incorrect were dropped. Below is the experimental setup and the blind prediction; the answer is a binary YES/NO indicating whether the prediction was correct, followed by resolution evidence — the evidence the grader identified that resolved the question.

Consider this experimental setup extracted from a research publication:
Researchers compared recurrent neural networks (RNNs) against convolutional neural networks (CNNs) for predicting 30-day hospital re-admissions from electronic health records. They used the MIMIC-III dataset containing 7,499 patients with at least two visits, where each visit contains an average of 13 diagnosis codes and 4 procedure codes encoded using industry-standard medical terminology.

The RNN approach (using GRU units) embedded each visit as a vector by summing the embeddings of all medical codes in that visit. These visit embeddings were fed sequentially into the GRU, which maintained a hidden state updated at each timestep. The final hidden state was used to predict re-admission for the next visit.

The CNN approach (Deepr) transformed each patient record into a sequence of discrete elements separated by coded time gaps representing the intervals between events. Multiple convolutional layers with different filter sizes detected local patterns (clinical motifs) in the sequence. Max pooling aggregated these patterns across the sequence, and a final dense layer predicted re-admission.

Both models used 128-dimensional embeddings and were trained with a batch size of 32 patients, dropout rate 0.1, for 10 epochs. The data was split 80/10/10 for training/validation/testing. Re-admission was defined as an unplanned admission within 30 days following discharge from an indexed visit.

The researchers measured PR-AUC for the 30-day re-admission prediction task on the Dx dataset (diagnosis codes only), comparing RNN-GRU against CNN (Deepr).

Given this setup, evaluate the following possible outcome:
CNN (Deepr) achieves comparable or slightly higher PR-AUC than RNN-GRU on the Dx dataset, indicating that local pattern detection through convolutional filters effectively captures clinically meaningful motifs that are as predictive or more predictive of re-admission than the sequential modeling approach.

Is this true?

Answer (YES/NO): NO